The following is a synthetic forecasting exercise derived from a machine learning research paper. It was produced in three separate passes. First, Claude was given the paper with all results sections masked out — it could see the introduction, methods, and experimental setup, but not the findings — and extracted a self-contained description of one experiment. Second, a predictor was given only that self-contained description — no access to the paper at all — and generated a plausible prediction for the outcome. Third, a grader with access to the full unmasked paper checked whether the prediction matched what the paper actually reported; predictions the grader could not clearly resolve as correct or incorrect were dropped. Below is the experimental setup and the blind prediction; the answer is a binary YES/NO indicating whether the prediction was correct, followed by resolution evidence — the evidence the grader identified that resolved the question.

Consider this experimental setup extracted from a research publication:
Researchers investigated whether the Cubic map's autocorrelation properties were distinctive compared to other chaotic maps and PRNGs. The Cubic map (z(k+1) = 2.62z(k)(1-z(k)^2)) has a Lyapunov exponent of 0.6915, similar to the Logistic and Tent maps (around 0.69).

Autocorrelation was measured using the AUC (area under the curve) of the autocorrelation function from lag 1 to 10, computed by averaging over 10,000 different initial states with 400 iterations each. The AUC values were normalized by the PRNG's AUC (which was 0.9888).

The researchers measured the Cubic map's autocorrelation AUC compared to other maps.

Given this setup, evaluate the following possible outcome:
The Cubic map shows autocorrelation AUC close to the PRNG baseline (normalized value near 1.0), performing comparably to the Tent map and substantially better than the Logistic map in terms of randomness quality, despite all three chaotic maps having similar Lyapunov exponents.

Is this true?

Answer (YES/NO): NO